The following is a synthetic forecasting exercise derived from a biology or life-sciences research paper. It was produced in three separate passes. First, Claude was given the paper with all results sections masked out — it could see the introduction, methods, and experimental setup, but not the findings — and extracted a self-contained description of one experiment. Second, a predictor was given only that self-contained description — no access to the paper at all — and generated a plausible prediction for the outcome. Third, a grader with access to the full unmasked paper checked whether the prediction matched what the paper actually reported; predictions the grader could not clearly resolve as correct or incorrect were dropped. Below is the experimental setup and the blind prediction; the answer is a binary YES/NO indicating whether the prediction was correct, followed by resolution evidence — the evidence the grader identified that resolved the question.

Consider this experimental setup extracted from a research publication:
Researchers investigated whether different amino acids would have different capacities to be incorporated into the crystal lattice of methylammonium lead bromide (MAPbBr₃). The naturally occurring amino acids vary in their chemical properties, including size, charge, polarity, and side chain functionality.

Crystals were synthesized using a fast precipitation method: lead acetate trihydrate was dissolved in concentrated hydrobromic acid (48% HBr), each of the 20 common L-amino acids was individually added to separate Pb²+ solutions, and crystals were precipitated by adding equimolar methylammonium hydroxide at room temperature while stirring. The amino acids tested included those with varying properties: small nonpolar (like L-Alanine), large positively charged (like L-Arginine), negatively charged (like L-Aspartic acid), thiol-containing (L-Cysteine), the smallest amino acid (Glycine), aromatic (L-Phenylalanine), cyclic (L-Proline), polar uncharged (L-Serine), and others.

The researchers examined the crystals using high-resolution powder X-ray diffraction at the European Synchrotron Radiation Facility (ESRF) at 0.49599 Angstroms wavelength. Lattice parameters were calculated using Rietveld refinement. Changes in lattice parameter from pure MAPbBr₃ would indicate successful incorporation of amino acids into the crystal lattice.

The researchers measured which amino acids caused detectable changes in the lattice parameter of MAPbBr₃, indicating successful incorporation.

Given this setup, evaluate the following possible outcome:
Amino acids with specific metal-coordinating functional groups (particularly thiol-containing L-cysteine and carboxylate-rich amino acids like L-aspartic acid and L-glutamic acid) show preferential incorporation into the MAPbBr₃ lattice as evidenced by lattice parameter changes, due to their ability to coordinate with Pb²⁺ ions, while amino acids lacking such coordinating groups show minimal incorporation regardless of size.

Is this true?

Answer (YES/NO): NO